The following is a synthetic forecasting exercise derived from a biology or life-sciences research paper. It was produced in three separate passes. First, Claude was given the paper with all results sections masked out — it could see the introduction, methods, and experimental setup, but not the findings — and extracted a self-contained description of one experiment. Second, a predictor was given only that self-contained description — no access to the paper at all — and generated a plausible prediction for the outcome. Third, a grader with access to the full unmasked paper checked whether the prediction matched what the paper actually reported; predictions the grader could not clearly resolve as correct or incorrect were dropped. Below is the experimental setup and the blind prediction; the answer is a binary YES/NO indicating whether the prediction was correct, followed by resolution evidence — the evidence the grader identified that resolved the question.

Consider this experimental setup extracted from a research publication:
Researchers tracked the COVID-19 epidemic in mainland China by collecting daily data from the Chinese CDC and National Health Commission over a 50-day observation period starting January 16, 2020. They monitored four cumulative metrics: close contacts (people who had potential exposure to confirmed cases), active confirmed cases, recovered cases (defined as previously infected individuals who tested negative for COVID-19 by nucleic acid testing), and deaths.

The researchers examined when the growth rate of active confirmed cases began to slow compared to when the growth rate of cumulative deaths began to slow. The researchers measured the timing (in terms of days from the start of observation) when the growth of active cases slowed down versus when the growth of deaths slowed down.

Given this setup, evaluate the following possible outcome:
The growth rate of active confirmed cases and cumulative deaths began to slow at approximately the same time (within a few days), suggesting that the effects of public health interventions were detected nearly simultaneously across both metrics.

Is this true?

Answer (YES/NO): NO